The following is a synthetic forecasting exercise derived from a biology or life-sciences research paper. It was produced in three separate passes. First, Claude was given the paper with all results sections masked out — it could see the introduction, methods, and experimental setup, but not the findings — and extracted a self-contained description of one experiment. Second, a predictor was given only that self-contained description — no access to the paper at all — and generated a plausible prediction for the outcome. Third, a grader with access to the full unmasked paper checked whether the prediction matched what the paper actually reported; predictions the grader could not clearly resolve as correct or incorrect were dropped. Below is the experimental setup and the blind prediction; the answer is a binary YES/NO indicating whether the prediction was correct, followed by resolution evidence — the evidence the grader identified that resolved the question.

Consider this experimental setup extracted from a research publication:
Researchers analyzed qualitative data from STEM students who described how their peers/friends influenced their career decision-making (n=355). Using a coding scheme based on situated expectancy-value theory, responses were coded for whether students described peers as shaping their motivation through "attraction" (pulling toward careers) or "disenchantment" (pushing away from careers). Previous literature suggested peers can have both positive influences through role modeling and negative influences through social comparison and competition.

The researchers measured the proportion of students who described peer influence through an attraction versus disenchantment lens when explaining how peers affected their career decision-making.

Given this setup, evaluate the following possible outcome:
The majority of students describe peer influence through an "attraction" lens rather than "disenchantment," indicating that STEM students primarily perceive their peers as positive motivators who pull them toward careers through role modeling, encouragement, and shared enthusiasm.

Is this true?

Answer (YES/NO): YES